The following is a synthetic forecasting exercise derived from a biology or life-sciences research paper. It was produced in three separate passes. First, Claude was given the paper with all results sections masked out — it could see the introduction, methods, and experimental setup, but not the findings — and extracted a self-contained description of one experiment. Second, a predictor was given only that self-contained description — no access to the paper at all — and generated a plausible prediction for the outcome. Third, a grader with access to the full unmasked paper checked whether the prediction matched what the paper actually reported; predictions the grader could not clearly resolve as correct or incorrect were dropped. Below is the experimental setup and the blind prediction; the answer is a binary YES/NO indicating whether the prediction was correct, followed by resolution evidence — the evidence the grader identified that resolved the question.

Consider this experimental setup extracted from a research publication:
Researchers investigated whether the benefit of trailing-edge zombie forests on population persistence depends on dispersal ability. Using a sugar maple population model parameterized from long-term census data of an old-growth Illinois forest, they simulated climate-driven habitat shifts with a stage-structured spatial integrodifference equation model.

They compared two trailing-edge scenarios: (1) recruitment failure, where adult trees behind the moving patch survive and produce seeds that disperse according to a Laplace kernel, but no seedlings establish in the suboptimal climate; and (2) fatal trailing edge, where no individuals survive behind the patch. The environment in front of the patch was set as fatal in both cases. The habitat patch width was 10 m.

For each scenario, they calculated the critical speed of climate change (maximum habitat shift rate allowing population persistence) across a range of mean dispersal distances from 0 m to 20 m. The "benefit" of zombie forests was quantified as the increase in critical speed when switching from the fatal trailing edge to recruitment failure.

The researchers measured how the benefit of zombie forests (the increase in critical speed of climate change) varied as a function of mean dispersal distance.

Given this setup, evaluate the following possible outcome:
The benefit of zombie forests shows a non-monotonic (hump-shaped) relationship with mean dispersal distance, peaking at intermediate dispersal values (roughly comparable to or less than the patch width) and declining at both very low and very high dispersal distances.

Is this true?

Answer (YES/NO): YES